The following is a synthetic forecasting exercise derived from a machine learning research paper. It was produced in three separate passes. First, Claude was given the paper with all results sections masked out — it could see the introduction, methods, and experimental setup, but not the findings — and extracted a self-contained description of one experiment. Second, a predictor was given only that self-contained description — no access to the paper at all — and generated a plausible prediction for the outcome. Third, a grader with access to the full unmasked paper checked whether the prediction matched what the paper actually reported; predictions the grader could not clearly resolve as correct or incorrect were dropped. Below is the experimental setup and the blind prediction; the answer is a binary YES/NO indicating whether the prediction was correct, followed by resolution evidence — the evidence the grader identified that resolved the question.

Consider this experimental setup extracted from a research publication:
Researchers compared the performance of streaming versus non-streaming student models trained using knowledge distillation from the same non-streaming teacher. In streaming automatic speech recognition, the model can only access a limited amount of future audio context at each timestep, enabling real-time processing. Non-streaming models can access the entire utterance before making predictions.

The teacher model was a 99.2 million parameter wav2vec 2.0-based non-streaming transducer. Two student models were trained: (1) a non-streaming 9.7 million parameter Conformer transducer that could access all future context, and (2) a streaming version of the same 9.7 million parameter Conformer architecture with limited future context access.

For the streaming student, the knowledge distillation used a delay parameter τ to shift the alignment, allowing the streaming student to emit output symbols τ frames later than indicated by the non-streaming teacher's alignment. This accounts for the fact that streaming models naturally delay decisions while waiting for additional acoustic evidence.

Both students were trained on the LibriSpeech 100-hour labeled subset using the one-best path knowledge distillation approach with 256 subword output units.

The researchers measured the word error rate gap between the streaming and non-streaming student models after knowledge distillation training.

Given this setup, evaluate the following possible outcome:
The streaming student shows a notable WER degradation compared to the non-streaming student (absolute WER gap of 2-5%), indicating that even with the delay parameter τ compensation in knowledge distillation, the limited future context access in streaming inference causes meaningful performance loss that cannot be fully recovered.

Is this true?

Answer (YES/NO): NO